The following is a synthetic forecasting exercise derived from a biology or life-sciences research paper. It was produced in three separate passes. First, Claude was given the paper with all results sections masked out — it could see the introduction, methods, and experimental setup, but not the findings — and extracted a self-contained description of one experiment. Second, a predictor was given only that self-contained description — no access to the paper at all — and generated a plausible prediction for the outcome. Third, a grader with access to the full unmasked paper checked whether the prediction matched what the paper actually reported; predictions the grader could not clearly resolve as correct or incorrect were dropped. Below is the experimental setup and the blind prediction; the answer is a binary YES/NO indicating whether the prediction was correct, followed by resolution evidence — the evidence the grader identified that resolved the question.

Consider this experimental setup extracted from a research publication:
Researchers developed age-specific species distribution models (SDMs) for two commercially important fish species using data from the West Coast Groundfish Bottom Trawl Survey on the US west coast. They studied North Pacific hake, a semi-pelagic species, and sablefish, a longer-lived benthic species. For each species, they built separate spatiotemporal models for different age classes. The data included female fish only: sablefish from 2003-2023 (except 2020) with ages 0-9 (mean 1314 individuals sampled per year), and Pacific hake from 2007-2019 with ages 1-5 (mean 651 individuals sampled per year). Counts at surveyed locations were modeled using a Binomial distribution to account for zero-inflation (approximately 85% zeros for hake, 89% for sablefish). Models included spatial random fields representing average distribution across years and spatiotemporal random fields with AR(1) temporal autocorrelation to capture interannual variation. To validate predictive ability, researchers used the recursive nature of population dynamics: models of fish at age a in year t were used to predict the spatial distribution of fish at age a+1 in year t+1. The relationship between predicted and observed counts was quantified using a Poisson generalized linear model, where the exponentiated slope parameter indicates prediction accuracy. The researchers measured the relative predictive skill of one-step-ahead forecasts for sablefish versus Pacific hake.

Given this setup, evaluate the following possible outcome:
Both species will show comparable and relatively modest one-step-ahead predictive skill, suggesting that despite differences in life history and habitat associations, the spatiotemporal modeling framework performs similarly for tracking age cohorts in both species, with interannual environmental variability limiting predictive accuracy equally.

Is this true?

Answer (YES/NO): NO